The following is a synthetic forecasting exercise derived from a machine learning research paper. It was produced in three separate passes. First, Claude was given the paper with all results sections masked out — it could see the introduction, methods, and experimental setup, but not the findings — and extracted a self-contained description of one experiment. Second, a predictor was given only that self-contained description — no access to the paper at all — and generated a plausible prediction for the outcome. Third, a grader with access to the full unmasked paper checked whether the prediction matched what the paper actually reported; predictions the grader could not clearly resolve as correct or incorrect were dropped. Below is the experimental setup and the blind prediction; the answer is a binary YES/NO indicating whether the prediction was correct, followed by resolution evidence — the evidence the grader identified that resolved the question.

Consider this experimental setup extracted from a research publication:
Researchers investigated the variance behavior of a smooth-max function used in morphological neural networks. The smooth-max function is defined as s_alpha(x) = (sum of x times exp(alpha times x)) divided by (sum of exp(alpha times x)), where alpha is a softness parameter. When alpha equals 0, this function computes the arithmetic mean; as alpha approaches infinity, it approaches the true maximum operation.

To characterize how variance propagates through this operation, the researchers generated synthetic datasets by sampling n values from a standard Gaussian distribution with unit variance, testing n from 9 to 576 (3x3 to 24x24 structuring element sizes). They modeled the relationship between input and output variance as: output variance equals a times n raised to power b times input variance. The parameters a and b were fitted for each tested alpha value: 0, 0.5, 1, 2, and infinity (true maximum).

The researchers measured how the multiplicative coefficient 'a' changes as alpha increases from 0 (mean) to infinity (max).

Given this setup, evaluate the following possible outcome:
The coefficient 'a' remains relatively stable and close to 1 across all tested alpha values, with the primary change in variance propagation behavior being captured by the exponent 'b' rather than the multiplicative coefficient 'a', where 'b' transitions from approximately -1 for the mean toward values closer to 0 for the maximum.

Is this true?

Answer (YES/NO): NO